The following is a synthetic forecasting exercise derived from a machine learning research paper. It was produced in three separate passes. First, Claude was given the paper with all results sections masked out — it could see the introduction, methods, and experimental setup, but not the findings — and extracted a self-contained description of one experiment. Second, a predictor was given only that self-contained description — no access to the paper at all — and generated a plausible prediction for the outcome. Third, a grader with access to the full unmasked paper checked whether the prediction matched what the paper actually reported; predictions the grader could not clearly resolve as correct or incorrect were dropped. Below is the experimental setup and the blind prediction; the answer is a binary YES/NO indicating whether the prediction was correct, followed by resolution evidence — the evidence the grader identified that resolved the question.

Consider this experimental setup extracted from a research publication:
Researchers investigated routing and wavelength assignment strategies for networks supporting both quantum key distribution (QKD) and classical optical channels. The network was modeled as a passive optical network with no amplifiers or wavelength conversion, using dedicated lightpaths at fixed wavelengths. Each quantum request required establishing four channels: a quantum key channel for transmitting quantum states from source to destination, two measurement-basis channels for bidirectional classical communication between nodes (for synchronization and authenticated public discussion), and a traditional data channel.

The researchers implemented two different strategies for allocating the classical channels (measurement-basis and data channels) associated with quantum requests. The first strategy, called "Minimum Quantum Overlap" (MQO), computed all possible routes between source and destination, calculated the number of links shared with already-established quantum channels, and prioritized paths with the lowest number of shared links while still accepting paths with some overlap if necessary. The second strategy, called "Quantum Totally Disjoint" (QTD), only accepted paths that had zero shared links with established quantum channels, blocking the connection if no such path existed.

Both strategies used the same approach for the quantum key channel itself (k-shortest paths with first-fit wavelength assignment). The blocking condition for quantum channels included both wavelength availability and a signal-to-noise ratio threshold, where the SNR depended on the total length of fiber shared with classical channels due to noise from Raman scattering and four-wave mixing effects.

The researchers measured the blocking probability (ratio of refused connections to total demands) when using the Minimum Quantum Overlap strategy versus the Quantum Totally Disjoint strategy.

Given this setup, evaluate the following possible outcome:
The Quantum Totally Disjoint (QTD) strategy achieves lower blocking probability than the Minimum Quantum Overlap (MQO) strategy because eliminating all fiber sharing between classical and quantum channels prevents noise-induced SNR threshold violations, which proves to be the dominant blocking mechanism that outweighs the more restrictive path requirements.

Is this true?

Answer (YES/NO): NO